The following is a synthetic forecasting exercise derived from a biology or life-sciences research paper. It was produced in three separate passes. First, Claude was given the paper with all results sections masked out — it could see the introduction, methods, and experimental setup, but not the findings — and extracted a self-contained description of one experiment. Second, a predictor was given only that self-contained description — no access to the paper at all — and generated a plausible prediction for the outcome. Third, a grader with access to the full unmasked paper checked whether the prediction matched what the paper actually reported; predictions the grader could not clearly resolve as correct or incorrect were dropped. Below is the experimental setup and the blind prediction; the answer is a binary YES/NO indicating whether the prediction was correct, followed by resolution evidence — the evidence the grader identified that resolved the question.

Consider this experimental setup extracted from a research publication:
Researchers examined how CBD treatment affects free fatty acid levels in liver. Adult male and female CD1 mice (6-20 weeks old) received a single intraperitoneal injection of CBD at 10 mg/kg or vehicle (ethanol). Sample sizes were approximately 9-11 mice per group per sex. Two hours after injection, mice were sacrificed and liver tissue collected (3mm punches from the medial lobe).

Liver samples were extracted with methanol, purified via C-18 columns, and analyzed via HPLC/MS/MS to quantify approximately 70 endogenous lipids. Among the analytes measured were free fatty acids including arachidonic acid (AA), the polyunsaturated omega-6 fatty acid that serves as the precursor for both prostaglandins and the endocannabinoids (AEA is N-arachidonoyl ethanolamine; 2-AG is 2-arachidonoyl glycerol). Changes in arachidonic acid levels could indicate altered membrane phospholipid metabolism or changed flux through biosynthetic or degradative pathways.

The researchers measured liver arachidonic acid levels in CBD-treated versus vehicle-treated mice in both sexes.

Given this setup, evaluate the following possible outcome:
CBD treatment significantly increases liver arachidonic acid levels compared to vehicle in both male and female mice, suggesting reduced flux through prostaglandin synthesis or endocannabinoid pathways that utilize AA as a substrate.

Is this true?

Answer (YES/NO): NO